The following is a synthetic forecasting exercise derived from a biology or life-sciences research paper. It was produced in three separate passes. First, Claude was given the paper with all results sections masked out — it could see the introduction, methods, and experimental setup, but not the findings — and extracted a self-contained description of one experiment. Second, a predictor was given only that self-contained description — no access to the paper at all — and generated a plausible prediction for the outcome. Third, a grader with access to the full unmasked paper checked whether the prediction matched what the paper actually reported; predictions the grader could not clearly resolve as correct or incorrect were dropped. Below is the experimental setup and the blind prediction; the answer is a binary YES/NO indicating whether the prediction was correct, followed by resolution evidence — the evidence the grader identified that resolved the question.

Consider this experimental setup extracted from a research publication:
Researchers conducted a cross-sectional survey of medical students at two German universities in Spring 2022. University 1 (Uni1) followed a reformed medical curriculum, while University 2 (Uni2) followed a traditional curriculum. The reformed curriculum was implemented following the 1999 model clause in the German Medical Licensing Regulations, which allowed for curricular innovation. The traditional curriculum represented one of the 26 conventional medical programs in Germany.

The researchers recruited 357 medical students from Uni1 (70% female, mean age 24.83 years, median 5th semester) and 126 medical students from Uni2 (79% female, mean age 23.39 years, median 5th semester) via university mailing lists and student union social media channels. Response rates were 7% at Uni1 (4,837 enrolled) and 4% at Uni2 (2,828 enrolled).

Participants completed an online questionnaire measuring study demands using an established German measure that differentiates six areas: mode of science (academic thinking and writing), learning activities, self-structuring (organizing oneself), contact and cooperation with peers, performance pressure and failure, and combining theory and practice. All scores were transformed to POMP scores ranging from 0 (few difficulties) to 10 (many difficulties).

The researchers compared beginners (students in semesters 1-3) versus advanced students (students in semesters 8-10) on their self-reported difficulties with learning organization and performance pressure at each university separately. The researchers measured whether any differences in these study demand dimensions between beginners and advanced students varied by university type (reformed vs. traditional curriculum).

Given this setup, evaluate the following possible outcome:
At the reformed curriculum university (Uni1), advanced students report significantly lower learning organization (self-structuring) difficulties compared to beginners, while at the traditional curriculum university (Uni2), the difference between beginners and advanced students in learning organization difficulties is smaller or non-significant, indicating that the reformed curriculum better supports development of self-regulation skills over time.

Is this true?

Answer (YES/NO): YES